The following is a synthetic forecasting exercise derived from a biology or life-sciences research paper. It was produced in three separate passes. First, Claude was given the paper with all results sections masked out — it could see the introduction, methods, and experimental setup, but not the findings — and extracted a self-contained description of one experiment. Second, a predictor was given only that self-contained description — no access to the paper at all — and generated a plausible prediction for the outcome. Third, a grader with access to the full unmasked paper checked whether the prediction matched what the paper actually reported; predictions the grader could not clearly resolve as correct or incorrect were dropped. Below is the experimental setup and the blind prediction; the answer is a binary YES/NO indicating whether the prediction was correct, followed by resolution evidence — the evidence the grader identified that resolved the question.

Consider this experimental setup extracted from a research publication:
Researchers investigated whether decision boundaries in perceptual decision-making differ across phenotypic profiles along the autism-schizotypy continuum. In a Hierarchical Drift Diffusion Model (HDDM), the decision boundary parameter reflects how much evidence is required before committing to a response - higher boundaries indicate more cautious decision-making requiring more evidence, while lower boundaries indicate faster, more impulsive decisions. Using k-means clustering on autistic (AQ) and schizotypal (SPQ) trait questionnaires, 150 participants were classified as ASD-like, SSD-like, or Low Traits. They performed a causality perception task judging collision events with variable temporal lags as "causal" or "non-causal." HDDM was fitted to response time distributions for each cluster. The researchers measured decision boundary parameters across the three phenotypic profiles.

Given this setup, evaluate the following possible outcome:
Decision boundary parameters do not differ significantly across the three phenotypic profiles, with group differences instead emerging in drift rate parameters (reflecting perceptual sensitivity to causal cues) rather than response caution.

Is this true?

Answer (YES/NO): NO